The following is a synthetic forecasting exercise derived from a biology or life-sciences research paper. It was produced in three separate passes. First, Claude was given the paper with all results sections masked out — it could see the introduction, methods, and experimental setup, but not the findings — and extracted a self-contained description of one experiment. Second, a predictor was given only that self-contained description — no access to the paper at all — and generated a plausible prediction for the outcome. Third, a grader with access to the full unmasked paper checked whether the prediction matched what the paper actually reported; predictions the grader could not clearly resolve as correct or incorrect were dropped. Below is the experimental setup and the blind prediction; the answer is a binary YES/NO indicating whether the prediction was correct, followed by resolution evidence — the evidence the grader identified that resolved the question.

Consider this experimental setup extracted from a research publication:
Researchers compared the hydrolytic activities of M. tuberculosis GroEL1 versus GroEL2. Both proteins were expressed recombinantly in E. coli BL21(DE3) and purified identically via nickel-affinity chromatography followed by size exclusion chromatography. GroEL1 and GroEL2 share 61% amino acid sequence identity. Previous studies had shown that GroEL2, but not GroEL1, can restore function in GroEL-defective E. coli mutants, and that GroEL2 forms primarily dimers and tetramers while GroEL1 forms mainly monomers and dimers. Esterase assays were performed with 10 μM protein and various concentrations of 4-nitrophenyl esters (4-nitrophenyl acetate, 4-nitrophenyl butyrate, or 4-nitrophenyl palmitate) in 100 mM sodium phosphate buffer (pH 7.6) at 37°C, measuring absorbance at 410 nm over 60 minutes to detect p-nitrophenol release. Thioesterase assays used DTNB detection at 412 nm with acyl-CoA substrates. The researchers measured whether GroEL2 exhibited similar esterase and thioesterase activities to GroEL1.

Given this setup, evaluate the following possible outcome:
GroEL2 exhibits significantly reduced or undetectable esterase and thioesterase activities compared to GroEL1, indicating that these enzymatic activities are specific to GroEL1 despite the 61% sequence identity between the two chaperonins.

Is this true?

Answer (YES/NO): NO